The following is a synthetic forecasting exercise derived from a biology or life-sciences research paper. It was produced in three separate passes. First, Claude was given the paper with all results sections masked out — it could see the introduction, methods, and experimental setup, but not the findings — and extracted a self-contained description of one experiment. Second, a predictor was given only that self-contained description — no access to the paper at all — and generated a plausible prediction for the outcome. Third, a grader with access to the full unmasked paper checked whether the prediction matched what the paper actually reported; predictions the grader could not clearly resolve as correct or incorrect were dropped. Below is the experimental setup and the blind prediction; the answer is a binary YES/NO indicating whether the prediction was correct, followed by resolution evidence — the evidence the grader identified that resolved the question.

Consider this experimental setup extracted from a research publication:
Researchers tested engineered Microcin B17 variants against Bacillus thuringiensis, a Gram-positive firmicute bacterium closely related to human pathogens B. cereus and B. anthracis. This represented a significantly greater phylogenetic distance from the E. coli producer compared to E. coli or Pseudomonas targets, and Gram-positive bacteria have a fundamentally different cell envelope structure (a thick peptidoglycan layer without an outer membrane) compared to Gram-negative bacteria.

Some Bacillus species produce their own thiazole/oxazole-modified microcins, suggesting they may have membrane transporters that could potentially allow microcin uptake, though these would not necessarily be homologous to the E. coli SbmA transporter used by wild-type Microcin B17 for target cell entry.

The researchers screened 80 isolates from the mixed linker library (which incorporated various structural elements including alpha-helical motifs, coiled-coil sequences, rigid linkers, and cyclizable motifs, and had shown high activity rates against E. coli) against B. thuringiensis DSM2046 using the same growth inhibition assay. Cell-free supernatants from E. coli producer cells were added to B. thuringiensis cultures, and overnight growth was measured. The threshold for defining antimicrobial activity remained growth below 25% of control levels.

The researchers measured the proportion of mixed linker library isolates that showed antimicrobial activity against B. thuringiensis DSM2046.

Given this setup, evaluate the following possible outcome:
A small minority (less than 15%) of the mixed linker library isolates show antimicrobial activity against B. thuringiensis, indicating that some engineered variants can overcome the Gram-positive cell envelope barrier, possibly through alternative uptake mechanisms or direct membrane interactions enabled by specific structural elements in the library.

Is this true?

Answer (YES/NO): NO